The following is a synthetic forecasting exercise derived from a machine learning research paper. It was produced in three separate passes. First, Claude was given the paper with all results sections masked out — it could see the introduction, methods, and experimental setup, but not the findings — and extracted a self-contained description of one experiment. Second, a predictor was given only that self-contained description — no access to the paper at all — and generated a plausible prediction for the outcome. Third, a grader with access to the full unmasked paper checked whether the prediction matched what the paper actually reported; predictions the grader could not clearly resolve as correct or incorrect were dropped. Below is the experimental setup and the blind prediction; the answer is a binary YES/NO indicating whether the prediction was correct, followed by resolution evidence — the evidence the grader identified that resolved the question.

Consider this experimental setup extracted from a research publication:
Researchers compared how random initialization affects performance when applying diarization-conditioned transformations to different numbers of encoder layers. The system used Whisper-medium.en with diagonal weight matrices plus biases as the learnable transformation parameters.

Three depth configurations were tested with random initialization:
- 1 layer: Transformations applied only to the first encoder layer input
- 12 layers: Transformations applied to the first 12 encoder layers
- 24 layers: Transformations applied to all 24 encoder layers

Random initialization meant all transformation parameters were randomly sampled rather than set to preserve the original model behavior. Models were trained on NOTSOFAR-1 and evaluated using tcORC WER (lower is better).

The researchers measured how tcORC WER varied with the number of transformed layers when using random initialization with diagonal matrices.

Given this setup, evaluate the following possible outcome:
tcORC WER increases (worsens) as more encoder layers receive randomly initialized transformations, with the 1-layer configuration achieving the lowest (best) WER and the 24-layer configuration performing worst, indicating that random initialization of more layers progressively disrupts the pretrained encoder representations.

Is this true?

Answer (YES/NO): YES